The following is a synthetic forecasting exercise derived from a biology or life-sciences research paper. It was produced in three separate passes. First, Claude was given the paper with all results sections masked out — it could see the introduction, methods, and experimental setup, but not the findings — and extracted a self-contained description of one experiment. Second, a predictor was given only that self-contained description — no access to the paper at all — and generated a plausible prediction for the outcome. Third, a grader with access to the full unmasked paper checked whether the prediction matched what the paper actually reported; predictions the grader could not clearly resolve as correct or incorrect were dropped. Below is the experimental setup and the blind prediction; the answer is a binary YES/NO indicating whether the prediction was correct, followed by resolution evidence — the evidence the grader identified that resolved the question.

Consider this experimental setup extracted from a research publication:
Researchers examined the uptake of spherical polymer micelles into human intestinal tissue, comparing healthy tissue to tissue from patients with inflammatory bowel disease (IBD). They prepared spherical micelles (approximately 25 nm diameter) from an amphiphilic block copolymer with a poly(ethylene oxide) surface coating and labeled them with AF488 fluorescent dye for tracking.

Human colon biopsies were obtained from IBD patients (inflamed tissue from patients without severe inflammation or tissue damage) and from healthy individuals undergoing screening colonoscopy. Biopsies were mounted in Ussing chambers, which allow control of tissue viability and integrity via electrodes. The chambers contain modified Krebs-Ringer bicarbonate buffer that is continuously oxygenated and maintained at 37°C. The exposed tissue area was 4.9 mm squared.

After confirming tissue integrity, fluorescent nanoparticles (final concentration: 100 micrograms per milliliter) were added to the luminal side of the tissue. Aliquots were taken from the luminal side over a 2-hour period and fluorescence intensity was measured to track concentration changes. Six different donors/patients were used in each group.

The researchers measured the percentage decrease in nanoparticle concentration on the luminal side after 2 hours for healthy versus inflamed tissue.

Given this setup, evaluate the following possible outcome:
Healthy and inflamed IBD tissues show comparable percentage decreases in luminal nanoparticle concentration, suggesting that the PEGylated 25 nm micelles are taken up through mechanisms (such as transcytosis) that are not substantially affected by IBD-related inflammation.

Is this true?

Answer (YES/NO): YES